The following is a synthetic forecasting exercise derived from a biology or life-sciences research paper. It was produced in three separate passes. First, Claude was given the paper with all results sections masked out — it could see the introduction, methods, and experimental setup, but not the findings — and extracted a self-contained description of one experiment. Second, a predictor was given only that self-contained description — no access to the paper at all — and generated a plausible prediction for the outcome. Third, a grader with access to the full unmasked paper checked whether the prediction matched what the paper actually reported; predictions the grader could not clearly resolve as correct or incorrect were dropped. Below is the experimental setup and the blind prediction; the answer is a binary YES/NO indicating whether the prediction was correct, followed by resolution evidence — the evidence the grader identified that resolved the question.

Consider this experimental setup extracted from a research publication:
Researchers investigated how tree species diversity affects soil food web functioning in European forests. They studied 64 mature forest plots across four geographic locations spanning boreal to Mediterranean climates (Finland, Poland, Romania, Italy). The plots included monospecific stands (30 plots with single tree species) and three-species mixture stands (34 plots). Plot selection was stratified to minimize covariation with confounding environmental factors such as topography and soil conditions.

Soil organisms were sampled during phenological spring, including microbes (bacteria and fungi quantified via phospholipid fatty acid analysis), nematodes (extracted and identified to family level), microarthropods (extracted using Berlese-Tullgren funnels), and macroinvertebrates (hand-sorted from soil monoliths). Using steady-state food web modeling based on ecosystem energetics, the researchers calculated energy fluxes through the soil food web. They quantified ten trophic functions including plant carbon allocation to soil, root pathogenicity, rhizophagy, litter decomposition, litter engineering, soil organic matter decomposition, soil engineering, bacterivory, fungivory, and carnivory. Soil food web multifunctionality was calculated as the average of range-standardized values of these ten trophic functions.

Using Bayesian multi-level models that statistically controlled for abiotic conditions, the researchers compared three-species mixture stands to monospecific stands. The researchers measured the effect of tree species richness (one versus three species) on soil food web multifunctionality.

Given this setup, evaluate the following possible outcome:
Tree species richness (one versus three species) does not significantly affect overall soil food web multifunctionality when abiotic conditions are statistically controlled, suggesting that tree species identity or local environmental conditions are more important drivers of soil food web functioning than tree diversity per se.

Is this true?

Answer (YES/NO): NO